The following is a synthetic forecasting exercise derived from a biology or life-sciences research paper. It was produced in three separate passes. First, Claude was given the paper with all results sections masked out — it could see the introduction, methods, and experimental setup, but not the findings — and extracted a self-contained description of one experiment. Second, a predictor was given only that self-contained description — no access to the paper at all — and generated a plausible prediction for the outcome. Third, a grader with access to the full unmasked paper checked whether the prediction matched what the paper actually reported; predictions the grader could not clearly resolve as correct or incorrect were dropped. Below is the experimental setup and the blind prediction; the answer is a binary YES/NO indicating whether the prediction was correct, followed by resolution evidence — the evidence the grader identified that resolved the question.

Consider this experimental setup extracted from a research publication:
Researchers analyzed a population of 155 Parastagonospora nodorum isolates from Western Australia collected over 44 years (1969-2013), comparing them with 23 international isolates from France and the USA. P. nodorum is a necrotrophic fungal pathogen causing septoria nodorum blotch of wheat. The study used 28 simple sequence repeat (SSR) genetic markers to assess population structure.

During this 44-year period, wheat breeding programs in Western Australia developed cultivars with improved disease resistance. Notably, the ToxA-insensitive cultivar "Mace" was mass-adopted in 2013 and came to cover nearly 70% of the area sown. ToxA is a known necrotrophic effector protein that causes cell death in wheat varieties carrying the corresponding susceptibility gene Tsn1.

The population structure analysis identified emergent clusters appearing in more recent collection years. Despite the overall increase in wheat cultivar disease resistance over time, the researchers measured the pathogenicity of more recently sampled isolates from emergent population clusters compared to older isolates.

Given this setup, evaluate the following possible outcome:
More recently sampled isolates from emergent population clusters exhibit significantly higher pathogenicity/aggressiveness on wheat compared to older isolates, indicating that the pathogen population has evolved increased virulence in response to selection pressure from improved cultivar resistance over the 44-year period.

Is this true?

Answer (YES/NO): YES